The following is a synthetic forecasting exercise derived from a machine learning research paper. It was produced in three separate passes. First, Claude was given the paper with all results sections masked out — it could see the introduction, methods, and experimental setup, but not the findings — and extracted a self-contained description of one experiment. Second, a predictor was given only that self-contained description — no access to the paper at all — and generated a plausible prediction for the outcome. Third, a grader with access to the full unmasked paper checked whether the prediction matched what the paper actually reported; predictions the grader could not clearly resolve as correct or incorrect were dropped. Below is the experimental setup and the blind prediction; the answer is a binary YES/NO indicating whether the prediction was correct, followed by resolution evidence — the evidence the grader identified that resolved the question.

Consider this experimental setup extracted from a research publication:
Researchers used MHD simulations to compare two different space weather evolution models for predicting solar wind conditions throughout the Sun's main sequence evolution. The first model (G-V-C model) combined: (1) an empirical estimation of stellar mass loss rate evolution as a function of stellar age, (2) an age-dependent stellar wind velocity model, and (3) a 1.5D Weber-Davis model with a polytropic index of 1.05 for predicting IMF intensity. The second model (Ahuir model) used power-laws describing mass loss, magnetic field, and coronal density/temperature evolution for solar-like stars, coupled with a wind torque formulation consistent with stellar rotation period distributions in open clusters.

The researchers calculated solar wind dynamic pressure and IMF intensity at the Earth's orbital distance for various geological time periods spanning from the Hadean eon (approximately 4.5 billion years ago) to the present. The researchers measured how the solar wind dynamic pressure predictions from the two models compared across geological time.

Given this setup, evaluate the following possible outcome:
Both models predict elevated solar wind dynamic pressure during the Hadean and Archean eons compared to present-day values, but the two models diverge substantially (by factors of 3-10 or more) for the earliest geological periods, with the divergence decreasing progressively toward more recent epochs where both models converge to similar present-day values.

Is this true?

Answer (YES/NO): NO